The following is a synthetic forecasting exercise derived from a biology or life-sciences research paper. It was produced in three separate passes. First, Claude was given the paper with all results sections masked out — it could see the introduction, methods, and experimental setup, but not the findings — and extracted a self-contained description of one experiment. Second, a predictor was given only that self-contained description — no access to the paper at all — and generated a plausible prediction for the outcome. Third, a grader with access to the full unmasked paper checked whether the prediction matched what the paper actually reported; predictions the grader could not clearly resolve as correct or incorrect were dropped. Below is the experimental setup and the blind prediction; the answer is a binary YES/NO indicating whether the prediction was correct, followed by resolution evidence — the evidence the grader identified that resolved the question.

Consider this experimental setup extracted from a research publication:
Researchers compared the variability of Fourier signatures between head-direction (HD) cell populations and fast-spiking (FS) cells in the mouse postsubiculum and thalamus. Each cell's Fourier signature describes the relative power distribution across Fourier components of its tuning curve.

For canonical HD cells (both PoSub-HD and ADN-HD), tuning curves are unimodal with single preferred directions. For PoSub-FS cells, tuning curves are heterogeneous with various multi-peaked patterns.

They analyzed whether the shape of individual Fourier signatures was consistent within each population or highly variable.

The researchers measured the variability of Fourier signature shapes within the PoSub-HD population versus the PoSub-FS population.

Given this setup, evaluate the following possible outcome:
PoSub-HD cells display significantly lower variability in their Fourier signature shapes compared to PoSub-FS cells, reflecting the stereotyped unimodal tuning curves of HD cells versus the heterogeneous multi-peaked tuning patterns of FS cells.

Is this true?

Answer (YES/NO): YES